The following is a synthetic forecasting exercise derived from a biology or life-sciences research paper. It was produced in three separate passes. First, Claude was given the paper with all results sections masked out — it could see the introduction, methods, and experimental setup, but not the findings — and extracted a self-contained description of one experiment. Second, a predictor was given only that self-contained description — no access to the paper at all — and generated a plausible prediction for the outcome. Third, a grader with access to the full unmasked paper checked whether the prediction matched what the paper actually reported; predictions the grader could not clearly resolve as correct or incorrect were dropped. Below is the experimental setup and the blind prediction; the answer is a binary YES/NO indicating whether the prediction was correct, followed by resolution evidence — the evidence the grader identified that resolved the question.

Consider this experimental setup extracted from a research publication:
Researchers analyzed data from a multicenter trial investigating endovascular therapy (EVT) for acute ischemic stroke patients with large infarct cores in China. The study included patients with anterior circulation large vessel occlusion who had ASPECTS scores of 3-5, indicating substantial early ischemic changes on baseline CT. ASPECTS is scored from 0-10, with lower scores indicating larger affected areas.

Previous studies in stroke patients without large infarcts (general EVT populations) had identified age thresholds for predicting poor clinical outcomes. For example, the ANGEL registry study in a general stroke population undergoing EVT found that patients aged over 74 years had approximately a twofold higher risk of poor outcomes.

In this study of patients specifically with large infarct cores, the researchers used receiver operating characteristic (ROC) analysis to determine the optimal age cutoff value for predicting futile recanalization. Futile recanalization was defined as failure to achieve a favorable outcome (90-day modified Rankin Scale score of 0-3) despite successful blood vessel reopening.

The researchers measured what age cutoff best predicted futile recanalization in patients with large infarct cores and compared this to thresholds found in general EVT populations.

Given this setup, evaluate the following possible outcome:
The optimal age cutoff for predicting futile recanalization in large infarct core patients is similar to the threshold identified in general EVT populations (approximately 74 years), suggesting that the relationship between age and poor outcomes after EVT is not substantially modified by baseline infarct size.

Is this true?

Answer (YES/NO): NO